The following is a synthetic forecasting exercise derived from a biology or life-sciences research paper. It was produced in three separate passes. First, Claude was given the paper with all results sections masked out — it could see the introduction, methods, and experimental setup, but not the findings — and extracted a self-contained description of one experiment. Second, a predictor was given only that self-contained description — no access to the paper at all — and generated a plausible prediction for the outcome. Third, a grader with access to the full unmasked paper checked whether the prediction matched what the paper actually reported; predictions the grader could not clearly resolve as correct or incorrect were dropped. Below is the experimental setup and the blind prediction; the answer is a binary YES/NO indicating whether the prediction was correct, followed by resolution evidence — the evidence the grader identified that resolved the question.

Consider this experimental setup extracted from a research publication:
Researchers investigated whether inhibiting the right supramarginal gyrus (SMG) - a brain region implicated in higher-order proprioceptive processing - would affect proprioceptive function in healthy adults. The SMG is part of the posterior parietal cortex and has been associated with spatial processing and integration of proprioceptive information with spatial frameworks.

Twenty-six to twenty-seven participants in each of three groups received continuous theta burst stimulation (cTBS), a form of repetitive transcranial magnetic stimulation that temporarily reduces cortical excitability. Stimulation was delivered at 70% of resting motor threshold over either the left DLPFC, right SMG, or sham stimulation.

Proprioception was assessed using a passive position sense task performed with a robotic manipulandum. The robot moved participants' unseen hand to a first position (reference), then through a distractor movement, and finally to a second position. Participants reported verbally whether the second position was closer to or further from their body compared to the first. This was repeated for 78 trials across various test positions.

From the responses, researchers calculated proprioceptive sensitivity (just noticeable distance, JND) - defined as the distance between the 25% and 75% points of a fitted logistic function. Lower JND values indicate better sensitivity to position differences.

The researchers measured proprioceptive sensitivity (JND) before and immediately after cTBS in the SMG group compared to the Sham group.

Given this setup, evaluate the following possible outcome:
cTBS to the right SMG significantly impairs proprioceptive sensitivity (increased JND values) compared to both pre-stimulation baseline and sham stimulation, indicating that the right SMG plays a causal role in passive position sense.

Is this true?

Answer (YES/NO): NO